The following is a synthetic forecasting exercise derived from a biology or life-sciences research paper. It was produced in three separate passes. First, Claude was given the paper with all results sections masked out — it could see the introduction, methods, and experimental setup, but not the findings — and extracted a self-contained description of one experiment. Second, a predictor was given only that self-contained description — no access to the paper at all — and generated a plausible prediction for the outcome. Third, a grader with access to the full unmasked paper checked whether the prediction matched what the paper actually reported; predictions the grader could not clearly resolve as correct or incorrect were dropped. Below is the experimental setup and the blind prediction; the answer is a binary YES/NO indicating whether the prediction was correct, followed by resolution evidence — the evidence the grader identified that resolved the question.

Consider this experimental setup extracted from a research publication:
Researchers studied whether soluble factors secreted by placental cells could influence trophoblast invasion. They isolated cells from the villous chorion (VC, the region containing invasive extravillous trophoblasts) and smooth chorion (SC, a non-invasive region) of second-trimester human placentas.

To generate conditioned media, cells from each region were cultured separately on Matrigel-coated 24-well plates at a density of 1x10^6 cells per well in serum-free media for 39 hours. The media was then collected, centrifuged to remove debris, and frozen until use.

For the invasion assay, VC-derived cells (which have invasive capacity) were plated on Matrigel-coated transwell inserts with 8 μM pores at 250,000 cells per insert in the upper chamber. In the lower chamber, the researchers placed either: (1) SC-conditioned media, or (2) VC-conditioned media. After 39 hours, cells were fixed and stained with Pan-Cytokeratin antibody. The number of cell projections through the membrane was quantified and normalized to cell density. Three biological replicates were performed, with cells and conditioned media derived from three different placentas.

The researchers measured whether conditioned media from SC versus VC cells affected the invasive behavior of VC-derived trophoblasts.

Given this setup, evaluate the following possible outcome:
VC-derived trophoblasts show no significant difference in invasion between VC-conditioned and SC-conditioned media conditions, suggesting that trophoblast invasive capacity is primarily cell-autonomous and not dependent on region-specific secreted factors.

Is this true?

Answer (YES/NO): NO